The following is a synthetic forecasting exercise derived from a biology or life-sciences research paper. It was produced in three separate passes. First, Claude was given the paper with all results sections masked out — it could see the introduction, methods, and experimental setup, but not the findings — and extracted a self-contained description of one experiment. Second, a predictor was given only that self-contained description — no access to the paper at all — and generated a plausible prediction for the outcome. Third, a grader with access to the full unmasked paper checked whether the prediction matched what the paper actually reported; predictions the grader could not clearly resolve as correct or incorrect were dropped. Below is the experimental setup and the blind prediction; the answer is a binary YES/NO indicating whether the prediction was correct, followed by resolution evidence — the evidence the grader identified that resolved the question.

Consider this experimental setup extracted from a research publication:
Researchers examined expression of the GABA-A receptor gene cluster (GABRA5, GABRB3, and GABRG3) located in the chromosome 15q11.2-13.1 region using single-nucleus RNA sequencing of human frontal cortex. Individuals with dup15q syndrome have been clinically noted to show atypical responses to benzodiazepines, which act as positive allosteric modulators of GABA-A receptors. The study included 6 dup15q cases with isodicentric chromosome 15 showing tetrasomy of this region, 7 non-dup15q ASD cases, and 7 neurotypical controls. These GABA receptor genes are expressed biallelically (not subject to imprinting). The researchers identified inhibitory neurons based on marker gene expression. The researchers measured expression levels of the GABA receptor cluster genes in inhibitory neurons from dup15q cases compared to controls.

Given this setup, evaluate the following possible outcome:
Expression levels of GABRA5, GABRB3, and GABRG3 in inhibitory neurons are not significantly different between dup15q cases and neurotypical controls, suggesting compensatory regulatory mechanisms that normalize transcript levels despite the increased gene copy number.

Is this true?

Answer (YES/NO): NO